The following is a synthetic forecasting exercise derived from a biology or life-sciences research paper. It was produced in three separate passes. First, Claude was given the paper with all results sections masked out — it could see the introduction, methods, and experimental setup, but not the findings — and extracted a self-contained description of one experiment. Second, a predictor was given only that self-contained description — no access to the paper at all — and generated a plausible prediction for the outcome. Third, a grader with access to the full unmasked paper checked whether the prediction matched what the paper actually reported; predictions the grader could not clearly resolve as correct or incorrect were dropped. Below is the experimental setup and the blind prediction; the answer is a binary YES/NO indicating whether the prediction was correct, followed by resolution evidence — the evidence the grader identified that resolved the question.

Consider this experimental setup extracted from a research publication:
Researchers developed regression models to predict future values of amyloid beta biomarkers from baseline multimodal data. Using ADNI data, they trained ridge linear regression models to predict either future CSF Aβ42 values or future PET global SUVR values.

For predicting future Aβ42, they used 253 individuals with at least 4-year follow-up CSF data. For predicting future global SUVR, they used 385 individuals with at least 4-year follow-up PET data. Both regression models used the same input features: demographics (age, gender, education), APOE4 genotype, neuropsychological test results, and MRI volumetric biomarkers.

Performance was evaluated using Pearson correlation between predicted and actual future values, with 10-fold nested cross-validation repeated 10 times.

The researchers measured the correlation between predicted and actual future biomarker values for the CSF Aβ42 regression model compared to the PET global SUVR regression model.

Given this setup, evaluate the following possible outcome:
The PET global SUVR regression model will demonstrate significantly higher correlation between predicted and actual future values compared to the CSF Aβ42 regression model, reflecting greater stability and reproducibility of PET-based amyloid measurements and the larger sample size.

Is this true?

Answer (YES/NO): NO